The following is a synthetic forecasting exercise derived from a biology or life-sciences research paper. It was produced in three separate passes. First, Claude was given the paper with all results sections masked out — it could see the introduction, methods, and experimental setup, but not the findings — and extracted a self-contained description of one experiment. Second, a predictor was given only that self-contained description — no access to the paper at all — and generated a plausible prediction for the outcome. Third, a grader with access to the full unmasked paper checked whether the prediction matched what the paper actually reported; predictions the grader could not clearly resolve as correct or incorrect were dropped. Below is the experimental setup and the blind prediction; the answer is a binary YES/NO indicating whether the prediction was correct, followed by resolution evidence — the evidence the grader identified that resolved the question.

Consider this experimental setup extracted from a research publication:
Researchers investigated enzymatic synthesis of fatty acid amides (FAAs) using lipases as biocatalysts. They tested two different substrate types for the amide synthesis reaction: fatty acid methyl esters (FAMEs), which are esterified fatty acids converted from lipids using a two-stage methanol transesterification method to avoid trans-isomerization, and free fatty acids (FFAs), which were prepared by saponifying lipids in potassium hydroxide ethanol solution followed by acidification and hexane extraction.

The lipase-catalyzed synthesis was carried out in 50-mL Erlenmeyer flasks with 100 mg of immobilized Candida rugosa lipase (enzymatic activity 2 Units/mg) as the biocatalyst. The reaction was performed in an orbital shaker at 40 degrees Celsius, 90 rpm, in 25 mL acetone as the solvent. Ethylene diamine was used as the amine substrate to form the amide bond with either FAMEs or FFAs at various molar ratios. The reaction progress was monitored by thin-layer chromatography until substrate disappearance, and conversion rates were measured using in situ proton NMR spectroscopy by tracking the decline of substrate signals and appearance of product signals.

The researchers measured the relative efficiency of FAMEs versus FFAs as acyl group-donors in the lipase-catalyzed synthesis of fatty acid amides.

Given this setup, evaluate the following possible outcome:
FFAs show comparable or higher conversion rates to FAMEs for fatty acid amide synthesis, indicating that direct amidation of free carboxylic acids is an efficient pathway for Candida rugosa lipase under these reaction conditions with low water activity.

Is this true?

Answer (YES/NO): NO